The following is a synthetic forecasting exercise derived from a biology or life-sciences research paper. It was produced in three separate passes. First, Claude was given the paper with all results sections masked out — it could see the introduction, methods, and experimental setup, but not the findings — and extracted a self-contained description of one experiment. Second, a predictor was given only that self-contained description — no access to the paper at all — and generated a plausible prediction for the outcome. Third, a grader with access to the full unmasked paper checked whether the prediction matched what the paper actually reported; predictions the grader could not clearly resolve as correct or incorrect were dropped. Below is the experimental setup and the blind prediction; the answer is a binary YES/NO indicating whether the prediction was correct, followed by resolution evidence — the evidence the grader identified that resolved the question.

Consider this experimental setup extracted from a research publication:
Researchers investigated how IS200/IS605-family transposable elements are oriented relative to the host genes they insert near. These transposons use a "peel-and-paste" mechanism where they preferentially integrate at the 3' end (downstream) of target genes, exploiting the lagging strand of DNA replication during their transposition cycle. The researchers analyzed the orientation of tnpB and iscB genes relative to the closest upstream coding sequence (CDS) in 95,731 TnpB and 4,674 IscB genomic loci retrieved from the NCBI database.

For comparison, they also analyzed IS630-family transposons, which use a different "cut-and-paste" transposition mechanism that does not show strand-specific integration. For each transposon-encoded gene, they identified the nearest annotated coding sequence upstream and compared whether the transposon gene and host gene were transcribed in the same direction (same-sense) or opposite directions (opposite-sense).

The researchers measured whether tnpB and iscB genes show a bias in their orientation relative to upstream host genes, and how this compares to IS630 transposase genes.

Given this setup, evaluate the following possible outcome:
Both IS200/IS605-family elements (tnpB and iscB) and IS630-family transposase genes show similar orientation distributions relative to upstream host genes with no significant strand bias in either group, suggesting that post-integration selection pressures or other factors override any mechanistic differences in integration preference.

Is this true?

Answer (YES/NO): NO